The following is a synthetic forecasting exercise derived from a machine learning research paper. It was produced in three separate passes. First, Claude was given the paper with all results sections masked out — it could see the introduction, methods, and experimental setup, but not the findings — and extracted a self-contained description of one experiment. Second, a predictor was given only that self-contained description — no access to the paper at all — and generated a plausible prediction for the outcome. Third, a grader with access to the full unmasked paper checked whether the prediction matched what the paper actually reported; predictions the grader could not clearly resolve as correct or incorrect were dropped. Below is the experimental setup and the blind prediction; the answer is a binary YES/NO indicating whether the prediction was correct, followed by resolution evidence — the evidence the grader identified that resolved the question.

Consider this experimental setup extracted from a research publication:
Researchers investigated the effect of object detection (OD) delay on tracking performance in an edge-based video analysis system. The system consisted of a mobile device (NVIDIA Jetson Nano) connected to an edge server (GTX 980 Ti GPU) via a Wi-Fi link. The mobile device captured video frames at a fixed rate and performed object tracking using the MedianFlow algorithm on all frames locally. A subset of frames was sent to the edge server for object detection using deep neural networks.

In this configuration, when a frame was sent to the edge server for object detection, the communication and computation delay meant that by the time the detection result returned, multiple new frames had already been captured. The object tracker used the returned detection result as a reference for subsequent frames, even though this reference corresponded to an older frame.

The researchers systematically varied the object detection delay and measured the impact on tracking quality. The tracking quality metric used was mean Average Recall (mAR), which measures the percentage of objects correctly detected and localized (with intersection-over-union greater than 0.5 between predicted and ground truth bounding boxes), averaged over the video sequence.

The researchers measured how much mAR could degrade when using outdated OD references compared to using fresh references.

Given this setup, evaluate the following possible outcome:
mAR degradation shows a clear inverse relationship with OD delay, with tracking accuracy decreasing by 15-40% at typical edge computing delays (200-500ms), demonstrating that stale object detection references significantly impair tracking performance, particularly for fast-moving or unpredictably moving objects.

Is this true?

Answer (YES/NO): NO